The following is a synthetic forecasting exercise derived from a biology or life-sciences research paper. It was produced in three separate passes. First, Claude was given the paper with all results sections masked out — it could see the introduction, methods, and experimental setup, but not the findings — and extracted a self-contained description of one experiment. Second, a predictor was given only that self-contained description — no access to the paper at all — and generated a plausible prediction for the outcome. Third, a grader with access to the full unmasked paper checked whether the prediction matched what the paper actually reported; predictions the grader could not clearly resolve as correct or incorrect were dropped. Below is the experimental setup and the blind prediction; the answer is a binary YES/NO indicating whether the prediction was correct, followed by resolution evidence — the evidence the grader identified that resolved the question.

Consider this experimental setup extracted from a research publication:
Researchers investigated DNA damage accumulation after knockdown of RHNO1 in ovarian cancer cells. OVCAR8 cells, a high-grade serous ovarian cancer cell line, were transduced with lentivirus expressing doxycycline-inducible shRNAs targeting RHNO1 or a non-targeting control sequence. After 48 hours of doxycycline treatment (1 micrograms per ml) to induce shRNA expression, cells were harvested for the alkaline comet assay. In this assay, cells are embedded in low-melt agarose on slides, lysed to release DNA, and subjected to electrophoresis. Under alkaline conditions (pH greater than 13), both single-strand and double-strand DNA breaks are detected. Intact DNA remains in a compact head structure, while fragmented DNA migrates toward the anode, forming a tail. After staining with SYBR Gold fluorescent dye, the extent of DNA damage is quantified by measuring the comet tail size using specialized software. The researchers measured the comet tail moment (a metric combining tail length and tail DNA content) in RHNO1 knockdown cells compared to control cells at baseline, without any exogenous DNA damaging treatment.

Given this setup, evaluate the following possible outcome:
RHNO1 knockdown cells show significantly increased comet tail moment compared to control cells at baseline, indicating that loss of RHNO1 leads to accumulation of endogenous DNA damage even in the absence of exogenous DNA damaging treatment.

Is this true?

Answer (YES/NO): YES